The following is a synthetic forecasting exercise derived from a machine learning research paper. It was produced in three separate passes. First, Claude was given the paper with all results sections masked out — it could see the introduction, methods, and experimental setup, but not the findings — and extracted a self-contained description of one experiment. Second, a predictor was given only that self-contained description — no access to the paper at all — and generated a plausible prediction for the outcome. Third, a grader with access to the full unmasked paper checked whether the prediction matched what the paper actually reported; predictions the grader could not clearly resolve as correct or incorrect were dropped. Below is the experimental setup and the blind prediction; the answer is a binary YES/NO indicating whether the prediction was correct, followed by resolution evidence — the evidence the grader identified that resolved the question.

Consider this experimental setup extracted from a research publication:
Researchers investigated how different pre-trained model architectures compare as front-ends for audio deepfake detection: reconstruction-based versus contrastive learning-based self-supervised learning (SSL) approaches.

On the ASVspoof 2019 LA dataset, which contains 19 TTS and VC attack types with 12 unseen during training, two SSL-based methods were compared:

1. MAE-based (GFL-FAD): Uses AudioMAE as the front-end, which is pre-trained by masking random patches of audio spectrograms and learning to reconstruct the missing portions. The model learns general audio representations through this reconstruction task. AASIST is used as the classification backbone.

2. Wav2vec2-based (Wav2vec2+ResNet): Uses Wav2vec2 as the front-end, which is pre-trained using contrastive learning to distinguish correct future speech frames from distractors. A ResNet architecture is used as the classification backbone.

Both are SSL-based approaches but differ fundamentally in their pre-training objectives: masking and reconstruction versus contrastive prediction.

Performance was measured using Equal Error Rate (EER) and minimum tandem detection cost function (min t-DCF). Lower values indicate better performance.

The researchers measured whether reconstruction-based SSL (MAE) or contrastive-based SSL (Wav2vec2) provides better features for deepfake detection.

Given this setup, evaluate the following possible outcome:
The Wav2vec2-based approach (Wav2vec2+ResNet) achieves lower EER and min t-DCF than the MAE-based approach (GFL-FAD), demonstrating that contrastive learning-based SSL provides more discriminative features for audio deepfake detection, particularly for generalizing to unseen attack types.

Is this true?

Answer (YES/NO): NO